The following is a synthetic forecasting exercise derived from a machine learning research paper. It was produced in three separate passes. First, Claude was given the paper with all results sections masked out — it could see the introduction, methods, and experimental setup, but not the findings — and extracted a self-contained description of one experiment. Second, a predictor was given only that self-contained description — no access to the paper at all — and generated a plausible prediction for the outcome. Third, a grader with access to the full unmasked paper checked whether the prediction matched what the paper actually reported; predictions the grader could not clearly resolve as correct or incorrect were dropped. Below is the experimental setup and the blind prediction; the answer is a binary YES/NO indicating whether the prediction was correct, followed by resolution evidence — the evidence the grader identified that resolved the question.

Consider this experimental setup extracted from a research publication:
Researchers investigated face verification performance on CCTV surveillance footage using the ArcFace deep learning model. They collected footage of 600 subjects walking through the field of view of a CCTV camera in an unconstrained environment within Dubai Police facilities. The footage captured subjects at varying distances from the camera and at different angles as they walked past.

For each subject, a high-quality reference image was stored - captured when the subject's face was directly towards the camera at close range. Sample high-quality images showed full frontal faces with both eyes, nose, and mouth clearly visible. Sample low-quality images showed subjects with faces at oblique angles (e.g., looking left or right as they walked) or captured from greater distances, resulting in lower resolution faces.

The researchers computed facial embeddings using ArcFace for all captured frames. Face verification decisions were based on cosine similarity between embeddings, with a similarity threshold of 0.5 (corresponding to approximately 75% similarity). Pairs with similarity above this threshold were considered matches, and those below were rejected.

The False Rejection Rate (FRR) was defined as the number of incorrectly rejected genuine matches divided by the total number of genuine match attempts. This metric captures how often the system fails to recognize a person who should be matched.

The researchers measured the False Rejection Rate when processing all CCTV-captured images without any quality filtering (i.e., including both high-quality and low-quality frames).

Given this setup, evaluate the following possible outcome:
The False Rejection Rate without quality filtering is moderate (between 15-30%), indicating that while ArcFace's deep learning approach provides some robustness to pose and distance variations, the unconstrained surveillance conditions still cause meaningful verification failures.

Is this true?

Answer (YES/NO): NO